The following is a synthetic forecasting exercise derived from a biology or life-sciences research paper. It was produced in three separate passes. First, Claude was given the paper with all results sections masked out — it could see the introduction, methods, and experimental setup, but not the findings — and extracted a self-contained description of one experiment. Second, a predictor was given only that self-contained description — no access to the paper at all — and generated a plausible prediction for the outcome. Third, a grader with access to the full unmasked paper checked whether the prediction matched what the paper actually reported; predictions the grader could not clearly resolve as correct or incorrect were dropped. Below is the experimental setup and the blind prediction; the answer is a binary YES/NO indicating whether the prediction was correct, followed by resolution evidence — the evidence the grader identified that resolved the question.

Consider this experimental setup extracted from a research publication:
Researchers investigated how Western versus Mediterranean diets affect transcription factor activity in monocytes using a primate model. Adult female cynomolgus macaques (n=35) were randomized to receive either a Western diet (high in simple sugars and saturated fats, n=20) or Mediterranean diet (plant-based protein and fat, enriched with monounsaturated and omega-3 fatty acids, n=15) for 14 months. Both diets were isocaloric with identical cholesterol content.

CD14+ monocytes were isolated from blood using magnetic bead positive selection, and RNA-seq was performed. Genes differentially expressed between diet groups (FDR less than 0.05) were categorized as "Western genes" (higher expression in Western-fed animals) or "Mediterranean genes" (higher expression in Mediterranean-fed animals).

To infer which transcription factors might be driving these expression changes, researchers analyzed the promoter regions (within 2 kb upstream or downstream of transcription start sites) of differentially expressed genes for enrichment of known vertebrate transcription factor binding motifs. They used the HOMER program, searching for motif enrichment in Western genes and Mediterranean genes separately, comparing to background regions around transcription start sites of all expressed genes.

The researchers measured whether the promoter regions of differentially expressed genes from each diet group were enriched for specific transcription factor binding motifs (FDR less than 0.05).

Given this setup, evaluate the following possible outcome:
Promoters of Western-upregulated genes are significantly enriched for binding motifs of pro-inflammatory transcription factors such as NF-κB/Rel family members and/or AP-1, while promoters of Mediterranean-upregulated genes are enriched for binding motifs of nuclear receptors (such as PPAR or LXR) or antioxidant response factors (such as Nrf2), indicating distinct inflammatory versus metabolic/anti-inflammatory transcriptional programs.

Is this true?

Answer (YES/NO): NO